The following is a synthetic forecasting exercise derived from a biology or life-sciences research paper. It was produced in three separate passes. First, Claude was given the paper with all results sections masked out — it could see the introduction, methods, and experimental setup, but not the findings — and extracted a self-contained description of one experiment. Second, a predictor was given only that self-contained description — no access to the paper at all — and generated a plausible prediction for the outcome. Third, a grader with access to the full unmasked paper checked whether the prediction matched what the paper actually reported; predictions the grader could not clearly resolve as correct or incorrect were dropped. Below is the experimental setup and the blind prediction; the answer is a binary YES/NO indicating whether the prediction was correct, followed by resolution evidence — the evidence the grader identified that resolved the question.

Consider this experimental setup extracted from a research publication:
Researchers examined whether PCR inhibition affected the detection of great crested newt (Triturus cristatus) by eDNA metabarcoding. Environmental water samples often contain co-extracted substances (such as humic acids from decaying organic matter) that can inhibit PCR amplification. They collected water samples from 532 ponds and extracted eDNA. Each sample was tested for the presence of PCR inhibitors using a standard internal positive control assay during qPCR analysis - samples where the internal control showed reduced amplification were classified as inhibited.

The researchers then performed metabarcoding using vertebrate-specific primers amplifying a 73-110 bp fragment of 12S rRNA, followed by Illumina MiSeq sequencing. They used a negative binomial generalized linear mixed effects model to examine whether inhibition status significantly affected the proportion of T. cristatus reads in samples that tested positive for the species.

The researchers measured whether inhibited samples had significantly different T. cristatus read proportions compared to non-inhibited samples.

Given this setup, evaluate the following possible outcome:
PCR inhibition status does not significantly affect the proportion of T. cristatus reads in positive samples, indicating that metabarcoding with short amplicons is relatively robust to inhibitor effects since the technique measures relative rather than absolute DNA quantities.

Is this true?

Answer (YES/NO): YES